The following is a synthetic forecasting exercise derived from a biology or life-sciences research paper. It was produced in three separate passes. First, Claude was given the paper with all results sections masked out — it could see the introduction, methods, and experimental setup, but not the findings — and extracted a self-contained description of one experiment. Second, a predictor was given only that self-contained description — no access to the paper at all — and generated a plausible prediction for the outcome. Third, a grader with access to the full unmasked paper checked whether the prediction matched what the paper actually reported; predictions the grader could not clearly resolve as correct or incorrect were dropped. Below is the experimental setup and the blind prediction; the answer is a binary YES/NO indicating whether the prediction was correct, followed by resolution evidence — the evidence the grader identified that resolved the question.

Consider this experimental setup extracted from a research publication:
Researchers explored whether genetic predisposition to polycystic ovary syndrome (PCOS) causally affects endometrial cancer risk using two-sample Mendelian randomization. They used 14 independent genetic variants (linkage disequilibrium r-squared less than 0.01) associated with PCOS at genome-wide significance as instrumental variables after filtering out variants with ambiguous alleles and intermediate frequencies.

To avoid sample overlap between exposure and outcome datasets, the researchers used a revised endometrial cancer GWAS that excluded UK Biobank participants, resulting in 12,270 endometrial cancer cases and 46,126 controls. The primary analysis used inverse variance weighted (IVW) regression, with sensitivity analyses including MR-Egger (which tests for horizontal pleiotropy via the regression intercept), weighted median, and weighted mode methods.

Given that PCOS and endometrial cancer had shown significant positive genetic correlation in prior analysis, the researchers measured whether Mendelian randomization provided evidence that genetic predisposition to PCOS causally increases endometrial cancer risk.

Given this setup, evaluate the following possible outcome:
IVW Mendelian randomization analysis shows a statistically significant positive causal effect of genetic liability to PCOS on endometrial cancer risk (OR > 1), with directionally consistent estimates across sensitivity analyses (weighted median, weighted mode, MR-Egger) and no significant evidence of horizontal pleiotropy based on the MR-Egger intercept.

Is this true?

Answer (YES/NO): NO